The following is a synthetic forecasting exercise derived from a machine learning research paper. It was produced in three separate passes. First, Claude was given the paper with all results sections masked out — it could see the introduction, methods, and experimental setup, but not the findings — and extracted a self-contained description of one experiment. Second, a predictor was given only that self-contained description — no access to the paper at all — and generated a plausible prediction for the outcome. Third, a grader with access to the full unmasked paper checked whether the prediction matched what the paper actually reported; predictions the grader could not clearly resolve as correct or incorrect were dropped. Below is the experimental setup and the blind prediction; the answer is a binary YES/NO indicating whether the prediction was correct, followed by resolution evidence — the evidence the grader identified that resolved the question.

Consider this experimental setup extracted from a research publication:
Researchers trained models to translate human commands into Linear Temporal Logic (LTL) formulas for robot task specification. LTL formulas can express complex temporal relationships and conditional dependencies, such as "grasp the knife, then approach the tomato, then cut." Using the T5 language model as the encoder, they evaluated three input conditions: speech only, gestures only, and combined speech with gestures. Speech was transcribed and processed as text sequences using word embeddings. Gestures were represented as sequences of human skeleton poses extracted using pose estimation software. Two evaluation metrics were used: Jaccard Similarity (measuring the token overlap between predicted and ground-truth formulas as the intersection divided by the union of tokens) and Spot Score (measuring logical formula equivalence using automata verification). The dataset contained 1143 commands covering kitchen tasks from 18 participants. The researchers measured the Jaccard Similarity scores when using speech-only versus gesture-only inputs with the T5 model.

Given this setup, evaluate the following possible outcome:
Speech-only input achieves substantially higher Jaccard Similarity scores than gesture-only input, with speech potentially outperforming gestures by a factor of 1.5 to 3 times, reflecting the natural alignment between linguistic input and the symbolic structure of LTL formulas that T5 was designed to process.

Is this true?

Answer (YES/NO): NO